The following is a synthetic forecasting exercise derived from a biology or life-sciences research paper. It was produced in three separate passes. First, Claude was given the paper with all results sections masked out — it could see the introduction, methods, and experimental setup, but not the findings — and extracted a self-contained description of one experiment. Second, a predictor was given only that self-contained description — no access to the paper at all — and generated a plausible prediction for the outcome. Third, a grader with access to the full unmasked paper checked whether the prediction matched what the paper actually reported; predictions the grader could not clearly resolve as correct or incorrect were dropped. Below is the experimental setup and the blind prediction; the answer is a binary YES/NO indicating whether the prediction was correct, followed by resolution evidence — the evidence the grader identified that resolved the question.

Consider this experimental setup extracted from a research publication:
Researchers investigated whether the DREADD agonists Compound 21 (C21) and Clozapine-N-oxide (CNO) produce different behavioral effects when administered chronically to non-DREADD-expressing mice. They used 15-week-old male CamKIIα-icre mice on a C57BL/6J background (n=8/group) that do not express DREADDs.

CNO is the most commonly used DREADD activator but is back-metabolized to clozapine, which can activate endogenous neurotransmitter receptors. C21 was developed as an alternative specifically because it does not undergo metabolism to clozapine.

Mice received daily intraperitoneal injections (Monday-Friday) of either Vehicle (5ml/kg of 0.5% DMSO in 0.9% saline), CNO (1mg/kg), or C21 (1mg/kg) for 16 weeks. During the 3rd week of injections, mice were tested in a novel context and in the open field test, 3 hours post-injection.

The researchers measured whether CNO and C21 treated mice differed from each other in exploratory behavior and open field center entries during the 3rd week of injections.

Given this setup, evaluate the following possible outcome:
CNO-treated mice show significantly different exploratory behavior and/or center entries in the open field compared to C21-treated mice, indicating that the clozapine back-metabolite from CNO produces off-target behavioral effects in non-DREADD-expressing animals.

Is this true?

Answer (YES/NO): NO